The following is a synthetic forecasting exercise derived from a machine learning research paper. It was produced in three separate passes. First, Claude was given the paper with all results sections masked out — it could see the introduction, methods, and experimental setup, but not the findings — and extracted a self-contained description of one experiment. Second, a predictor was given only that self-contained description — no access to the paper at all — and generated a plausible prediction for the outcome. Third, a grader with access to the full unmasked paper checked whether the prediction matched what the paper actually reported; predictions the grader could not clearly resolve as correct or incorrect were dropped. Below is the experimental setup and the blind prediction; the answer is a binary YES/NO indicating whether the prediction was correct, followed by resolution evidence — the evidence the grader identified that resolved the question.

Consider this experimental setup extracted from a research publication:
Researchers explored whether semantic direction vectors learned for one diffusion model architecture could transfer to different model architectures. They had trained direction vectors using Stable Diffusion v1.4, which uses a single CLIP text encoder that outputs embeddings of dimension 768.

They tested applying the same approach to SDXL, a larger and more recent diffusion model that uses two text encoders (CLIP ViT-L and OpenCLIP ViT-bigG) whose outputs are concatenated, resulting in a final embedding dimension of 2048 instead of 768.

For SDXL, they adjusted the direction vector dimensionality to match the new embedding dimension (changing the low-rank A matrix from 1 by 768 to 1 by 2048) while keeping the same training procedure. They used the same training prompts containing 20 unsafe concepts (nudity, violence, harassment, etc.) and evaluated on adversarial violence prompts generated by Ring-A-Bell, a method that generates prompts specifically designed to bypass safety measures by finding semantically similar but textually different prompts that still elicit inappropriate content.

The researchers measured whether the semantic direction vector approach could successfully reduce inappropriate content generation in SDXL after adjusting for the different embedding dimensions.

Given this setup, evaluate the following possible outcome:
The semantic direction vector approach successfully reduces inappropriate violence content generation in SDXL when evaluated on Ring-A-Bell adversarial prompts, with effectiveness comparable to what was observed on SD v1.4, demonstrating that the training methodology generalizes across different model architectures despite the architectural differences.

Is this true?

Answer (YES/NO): YES